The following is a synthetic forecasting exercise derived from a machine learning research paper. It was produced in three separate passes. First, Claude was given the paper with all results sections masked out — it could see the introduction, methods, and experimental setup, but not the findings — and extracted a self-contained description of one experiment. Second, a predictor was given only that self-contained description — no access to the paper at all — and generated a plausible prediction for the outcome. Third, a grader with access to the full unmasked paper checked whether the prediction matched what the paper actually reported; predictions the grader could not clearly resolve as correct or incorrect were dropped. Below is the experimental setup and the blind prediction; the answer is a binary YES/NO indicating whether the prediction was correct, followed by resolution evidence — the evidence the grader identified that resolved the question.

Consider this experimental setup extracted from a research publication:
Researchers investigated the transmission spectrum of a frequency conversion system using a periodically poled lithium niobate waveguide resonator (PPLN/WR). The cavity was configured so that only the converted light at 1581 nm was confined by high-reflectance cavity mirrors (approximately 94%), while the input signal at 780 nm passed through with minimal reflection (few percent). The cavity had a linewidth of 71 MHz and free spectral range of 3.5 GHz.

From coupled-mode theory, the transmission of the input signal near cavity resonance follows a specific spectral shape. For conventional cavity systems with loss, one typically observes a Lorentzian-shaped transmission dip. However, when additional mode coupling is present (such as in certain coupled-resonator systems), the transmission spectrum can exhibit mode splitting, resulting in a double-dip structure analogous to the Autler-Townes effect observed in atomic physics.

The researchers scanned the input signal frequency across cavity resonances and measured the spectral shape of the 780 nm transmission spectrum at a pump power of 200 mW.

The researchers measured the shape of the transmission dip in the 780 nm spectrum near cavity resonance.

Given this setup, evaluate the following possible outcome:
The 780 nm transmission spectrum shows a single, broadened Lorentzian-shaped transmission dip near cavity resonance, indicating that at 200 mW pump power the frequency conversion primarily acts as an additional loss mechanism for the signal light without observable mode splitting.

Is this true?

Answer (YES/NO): YES